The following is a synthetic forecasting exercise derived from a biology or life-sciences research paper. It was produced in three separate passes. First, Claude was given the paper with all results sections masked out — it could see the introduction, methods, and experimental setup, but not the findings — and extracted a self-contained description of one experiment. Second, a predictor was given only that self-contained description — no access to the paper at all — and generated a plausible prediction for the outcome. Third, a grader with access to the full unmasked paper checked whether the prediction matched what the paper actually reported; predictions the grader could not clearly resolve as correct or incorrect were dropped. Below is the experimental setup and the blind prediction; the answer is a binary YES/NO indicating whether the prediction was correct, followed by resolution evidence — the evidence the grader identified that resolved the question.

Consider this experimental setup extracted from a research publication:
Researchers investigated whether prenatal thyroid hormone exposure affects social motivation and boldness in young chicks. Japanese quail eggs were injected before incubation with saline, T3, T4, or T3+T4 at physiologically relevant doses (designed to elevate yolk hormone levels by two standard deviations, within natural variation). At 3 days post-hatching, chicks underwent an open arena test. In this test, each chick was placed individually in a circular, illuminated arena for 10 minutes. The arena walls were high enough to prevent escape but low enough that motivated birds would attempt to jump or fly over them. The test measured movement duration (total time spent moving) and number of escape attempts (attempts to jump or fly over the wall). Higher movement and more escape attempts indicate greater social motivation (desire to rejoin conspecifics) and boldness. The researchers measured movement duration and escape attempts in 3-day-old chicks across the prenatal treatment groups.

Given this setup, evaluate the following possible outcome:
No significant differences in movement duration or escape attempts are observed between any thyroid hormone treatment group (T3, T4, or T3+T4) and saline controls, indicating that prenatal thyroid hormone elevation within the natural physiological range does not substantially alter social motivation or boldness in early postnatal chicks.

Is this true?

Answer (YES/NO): YES